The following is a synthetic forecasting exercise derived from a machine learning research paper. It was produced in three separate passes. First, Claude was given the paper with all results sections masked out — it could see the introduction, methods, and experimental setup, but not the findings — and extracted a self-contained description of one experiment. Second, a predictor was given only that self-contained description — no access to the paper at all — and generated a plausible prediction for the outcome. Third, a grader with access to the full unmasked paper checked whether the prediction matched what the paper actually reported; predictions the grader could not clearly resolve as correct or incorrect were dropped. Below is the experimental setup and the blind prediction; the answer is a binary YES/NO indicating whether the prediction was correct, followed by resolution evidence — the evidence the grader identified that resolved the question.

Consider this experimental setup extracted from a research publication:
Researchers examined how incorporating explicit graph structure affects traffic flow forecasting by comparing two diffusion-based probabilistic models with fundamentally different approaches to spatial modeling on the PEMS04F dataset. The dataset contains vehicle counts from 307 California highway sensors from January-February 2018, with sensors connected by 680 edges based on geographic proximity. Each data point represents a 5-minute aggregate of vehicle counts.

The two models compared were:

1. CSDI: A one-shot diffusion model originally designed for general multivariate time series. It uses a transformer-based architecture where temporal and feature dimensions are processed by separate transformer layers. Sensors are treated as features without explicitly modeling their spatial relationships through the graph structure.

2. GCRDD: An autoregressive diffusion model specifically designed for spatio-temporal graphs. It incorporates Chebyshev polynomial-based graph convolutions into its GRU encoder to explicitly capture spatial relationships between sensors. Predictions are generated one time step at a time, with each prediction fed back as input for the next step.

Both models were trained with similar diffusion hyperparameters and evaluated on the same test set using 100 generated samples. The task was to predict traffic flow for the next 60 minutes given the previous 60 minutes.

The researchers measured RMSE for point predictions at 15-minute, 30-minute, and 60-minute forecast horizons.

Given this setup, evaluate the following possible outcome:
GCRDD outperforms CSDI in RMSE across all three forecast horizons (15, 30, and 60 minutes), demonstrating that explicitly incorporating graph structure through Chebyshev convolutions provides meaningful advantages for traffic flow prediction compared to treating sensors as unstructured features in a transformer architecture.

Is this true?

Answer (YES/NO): NO